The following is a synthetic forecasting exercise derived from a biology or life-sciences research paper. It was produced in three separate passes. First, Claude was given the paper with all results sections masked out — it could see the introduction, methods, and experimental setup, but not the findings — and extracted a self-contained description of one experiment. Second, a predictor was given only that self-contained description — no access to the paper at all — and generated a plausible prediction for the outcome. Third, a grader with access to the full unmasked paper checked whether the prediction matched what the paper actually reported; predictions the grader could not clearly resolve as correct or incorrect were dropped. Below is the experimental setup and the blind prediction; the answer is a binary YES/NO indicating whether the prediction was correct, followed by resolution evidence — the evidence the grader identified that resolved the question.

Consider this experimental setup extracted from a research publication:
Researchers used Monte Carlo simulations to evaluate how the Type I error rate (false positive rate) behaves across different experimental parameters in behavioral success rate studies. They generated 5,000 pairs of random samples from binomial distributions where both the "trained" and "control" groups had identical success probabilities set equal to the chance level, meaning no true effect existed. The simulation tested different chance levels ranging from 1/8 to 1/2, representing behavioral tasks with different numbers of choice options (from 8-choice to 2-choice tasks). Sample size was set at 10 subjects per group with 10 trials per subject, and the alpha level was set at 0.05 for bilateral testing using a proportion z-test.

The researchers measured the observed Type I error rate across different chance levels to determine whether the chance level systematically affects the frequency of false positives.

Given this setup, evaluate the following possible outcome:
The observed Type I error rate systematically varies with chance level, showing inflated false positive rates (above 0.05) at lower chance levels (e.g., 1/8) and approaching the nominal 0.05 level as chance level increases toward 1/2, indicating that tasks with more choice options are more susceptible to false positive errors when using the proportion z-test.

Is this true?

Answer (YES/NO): NO